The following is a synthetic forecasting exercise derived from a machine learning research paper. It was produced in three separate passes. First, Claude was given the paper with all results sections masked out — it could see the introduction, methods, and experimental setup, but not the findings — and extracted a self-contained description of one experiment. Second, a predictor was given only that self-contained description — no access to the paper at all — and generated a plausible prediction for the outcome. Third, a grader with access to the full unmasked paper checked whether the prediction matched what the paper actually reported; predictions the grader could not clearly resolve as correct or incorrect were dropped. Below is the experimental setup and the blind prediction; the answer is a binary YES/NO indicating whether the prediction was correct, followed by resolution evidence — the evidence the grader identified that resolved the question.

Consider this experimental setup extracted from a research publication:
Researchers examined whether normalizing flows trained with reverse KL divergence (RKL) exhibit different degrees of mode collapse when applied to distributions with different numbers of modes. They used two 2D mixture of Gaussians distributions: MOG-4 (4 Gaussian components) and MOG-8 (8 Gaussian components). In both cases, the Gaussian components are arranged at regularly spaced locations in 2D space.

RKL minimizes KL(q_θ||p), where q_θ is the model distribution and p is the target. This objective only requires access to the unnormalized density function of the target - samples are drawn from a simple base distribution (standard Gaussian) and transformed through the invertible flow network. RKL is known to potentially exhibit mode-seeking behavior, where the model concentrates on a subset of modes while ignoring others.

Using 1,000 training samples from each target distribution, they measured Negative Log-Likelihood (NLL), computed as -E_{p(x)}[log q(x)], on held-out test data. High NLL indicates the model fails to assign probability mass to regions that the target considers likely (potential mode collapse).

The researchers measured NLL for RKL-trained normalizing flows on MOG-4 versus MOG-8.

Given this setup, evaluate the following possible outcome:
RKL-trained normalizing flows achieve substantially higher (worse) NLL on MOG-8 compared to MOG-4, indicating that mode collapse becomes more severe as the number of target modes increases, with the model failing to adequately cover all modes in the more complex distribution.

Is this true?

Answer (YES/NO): YES